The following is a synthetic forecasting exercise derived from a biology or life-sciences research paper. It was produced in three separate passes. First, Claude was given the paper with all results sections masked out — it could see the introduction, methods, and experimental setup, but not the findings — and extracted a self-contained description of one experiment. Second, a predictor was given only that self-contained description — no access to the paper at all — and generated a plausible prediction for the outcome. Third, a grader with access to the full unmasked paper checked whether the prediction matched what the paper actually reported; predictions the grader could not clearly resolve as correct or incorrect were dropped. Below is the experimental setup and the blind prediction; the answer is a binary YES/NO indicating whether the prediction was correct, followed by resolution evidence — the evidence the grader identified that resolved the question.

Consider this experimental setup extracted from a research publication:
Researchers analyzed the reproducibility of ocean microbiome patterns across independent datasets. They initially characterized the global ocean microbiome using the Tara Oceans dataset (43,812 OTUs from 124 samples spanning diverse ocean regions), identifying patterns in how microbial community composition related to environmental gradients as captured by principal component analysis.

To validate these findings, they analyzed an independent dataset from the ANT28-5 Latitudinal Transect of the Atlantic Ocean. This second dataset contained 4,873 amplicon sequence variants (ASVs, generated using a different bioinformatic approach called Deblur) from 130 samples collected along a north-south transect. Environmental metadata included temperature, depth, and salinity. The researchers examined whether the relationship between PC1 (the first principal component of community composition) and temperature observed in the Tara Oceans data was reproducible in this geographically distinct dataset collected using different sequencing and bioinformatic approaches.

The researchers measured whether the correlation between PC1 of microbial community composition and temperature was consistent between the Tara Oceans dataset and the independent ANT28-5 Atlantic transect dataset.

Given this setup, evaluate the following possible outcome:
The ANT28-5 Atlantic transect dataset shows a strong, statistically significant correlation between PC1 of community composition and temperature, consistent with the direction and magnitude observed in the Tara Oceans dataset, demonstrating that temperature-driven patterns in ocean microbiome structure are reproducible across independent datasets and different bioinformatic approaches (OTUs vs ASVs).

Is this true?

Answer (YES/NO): YES